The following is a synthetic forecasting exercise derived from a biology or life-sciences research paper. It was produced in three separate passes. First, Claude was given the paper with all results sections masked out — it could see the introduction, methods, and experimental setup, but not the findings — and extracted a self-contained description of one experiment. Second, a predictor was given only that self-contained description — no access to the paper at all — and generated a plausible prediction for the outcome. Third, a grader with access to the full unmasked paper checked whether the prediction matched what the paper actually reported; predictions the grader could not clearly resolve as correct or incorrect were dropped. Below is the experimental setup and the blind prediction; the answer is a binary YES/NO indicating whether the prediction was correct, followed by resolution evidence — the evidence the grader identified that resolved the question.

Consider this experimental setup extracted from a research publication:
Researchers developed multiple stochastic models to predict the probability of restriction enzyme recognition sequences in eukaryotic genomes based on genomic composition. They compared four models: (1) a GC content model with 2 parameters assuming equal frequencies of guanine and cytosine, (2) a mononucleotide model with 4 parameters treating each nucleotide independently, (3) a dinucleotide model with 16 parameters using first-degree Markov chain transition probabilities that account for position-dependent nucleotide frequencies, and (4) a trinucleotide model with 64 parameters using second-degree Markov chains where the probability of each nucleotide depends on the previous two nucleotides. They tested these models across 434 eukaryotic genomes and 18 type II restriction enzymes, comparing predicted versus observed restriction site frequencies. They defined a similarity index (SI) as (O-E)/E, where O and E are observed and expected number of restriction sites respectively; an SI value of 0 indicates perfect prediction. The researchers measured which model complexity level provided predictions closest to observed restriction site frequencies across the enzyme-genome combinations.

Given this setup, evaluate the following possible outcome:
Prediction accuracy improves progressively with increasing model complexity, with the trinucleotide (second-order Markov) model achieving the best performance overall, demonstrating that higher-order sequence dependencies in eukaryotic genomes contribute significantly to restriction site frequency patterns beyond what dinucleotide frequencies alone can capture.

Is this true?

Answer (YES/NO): NO